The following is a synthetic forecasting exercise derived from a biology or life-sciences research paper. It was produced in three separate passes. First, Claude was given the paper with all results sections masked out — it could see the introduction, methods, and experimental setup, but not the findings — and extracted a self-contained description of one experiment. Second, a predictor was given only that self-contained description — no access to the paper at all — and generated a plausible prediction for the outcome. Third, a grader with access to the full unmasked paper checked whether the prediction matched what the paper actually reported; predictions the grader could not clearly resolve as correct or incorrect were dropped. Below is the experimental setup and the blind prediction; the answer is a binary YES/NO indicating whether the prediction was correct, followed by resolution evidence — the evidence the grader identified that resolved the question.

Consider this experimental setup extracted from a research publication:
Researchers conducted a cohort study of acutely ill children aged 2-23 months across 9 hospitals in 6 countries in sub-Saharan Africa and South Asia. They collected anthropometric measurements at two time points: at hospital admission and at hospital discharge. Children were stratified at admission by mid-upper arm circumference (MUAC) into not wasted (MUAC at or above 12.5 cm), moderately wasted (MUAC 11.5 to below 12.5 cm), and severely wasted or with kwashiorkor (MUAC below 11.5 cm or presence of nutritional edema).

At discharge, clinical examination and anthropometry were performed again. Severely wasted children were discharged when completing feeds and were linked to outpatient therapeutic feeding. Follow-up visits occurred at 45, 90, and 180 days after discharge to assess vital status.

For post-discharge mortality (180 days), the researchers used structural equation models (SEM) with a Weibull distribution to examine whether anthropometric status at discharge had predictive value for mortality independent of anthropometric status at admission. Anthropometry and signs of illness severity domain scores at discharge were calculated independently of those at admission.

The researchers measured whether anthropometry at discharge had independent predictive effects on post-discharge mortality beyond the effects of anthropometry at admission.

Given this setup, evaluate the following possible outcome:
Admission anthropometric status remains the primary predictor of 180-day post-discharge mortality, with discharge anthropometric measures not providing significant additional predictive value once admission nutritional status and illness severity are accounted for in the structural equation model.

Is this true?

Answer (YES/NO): NO